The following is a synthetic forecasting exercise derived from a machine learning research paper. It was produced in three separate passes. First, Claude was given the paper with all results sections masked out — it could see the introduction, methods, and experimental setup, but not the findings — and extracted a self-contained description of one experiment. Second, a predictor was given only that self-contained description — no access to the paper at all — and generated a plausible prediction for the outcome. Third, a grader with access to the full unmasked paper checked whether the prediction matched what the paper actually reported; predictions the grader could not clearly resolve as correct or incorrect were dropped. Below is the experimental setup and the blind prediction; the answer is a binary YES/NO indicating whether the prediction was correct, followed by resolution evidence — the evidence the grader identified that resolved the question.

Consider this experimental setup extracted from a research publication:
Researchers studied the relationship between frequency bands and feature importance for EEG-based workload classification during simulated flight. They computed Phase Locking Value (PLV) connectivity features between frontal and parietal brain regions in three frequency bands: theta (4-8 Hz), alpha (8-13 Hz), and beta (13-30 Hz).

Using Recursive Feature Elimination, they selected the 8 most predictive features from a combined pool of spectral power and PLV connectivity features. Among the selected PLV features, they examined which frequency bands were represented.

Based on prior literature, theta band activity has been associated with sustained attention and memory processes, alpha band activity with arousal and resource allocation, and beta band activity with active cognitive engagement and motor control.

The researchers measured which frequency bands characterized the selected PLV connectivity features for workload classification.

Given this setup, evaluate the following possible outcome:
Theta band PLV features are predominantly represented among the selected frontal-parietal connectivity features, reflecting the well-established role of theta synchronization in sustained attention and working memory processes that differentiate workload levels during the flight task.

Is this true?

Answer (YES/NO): NO